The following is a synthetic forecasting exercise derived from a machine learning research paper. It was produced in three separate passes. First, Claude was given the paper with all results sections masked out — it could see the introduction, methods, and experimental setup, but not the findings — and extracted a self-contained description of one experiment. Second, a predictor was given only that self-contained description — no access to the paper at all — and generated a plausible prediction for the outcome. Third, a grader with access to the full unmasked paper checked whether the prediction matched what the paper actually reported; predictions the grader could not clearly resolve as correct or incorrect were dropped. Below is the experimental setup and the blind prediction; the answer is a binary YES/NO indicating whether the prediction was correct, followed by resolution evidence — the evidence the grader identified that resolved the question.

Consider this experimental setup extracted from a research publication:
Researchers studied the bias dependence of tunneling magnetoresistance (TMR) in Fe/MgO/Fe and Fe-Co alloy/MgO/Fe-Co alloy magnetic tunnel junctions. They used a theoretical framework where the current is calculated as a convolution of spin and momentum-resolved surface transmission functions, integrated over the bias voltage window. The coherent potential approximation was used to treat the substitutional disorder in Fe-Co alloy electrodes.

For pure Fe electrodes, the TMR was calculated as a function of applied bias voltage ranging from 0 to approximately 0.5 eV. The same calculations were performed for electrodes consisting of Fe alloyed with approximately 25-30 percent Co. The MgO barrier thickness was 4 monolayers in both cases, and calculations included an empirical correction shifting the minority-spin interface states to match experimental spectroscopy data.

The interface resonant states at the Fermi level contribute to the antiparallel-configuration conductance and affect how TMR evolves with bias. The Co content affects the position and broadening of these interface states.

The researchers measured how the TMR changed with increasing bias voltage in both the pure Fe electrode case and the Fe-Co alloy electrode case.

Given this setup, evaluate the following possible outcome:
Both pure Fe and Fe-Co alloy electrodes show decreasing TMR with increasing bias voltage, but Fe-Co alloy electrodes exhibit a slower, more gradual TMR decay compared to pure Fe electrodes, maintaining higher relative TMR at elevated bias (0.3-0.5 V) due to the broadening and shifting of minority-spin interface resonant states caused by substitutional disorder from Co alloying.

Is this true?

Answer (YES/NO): NO